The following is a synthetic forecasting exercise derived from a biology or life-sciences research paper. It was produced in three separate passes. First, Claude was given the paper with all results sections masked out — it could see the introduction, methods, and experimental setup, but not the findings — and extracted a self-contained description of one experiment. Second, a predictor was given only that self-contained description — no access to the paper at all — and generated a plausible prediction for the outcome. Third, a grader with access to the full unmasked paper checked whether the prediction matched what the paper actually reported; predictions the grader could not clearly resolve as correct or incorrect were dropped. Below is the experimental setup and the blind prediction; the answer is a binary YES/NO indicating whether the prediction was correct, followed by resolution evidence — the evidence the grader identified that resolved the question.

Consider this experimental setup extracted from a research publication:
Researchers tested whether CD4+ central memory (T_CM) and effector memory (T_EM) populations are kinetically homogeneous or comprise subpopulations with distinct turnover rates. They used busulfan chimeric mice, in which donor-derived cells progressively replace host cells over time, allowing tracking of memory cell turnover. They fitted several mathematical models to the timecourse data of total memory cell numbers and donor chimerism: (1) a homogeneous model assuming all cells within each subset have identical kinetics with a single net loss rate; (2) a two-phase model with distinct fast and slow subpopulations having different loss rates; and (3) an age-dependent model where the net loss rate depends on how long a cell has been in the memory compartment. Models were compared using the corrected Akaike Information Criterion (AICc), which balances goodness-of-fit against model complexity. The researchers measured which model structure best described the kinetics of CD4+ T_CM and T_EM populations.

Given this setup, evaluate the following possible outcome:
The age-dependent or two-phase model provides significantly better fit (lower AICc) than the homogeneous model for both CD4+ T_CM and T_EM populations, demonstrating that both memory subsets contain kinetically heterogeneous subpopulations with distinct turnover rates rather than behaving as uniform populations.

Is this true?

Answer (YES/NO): YES